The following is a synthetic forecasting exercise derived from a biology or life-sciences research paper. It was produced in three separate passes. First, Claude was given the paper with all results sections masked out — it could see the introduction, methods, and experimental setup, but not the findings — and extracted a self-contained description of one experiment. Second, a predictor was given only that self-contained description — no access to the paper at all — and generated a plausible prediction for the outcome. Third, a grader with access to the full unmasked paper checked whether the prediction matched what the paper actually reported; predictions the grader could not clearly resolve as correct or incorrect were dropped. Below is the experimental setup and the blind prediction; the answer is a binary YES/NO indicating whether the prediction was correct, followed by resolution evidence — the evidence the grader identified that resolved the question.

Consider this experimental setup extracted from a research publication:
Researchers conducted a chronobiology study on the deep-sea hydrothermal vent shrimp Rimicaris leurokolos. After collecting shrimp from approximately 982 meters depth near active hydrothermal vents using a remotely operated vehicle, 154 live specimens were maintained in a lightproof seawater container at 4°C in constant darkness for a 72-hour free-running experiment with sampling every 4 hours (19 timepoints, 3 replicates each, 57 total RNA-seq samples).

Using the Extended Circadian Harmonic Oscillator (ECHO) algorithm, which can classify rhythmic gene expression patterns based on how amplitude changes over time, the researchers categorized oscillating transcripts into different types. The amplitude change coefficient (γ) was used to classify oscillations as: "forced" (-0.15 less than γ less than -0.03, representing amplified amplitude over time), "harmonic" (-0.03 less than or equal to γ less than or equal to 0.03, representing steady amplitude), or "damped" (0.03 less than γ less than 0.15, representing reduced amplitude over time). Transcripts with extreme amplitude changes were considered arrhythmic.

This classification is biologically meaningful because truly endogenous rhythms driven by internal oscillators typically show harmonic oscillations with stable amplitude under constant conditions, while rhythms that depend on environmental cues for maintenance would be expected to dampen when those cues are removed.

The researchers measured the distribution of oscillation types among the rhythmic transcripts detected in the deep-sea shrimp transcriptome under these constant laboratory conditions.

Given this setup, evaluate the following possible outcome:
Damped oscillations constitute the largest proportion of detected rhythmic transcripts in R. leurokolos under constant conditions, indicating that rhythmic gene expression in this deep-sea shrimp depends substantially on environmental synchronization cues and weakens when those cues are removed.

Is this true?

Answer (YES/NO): YES